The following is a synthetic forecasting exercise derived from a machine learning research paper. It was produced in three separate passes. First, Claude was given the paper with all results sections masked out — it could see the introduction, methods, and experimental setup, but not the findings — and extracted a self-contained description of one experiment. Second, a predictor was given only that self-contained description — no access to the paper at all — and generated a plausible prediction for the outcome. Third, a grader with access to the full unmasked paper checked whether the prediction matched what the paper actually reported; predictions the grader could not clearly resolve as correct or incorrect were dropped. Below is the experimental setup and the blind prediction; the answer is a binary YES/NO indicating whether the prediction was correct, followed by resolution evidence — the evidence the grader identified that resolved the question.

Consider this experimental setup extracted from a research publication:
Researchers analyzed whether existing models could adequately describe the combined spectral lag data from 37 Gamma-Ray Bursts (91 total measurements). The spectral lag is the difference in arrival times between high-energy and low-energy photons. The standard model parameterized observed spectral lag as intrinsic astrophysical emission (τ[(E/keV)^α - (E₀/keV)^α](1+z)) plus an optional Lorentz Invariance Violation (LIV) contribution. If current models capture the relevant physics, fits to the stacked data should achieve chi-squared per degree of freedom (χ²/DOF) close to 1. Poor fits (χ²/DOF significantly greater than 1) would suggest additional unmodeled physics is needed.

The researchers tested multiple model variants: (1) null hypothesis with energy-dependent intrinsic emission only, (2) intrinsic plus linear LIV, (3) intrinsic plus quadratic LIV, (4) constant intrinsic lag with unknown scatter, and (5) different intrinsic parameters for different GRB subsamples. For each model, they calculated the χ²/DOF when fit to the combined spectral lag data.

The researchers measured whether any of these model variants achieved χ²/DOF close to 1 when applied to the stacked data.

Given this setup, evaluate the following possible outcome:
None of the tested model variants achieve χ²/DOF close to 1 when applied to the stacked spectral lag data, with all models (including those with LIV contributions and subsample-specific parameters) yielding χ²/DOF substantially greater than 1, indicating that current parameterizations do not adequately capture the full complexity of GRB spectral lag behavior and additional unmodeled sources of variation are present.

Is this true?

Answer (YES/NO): YES